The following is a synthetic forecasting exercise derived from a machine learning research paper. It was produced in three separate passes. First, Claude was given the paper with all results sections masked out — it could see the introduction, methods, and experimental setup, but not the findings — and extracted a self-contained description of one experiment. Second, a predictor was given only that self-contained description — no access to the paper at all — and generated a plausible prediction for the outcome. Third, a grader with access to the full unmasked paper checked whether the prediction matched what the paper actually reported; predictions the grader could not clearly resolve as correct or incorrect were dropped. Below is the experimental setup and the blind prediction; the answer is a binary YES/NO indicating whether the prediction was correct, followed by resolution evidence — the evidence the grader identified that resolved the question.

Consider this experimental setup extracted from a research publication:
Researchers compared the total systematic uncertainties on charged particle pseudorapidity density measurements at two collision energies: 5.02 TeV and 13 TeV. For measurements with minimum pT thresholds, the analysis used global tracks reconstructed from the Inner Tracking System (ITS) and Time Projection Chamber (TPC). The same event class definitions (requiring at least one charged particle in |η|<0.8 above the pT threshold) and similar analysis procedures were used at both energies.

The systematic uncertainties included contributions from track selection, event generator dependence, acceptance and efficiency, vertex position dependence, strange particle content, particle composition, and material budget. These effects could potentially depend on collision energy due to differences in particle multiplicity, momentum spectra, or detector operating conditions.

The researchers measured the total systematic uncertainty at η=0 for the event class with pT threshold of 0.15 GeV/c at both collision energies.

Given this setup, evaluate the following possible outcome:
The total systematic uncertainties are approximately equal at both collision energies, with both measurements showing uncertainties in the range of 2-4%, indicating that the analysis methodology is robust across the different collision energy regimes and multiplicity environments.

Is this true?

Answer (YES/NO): YES